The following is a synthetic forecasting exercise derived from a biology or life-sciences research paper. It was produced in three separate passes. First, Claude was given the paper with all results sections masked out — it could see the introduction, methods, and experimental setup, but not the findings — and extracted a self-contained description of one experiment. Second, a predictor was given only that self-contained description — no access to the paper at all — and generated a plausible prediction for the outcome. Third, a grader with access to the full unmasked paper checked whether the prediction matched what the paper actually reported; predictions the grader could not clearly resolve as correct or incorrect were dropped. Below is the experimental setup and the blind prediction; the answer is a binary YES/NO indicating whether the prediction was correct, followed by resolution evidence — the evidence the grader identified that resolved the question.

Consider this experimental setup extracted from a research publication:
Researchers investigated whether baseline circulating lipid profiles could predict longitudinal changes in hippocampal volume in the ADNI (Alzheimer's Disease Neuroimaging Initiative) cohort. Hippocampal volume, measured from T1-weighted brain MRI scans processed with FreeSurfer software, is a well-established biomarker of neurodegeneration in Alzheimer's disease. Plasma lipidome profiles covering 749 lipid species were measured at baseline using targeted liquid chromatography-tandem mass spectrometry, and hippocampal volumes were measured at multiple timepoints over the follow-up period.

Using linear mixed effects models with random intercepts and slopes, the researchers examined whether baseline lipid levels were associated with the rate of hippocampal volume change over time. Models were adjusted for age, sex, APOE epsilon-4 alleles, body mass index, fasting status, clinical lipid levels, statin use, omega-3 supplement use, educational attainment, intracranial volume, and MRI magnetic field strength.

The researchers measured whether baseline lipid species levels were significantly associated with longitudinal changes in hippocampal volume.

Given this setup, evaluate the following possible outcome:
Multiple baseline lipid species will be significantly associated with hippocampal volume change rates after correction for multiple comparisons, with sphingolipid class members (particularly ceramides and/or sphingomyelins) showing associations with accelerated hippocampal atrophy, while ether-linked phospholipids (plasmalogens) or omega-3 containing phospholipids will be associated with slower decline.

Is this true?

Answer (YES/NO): NO